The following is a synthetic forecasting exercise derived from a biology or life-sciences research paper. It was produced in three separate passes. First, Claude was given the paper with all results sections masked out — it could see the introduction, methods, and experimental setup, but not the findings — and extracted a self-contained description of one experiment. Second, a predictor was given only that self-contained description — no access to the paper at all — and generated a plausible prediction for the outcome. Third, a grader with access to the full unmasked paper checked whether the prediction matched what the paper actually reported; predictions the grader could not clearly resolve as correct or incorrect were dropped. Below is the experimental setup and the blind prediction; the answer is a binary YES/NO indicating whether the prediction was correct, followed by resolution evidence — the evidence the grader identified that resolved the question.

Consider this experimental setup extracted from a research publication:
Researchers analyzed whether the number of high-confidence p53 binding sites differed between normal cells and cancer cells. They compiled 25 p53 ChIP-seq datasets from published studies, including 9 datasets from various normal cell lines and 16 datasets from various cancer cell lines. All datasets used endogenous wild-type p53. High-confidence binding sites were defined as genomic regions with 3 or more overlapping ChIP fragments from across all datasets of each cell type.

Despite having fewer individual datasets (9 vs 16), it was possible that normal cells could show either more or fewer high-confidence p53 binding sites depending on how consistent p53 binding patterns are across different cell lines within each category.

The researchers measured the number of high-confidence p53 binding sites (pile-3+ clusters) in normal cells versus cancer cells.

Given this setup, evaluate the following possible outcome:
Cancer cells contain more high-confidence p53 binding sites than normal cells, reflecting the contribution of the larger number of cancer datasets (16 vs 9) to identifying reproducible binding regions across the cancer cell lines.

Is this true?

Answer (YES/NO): YES